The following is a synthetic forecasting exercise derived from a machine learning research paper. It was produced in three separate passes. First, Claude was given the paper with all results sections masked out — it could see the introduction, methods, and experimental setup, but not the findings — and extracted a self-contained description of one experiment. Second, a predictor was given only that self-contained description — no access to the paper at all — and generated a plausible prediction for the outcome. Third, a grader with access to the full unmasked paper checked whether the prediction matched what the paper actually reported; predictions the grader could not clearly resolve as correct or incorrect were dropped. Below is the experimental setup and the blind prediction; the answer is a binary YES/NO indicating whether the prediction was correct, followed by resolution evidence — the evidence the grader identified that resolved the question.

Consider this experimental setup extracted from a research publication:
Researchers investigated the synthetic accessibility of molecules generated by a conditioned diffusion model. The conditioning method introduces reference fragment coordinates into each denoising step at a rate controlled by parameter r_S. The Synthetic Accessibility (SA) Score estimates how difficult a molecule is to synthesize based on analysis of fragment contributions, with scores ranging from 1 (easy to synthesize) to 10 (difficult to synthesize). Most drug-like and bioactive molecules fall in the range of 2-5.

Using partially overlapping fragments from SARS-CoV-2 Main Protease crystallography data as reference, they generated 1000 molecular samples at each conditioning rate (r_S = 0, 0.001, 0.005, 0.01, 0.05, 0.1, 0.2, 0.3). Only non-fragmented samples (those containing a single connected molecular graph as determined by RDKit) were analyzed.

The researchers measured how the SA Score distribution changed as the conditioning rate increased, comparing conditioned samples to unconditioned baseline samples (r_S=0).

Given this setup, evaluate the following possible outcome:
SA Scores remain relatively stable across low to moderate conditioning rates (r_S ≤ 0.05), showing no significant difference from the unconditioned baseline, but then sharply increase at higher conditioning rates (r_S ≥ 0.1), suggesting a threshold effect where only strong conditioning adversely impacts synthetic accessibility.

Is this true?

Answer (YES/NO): NO